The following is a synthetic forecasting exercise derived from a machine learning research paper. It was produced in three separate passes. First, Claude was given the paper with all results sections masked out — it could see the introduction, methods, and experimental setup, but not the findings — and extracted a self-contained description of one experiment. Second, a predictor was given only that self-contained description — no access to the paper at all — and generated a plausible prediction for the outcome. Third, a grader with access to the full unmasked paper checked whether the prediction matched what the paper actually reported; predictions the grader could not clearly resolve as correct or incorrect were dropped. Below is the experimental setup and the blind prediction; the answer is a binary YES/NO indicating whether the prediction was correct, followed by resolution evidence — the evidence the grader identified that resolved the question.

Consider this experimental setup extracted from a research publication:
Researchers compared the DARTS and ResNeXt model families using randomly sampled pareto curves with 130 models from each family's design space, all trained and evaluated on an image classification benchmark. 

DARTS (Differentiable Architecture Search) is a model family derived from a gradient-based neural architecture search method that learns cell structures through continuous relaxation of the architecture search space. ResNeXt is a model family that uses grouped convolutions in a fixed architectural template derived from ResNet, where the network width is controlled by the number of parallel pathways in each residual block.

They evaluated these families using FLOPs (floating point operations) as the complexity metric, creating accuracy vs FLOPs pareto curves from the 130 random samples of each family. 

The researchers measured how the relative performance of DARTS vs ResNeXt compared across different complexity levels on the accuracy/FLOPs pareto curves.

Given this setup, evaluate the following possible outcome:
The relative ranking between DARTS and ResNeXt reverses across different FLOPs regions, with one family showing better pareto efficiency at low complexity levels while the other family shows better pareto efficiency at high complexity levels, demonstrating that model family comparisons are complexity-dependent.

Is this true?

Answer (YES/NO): NO